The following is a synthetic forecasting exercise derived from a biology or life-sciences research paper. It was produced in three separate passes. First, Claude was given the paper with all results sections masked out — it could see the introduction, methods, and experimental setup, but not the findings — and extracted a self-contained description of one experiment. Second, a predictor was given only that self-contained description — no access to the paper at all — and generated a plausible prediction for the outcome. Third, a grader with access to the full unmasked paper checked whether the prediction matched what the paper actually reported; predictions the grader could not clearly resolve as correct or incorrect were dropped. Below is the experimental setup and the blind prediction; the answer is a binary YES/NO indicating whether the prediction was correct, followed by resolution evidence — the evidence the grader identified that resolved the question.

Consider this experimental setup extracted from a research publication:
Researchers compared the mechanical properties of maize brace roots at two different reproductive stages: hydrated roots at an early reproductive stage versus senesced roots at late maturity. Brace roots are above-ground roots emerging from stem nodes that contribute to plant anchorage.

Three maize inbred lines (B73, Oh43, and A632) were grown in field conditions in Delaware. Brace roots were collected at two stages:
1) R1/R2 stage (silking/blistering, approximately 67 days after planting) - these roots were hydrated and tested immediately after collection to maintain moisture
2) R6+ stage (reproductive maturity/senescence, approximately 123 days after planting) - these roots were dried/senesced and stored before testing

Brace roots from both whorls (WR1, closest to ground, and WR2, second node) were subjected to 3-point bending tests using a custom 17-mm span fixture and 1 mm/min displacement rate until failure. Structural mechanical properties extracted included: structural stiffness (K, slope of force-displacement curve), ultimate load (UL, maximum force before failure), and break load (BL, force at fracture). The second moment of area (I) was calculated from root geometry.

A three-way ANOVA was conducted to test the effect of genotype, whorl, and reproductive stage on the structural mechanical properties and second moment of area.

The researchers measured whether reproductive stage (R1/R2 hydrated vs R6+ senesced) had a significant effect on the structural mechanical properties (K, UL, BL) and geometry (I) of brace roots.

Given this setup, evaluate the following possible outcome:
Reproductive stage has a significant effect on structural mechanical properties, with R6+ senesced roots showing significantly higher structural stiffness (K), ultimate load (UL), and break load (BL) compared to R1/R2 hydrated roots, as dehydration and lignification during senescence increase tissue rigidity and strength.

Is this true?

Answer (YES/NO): NO